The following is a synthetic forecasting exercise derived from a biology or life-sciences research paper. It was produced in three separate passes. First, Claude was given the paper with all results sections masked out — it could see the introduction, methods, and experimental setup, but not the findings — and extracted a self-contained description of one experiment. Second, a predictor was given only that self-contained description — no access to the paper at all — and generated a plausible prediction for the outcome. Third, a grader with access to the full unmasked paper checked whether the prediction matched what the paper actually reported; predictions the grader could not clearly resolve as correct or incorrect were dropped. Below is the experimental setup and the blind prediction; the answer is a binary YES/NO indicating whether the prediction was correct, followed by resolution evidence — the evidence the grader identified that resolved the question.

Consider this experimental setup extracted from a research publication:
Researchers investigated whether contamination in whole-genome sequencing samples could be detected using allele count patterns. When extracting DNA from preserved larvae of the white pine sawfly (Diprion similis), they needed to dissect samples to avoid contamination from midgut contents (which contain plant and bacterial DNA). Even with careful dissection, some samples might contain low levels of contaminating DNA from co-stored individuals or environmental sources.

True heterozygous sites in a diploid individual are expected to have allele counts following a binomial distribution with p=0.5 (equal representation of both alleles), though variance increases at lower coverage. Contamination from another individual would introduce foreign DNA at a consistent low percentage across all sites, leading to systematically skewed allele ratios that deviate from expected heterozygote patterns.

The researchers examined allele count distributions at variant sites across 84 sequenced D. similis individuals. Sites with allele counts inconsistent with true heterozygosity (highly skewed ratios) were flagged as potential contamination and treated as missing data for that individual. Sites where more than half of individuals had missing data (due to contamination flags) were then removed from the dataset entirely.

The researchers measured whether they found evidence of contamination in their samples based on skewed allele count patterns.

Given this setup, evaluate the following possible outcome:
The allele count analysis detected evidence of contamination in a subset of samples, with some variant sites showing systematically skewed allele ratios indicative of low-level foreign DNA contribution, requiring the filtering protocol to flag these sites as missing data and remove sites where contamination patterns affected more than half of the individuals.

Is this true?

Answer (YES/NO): YES